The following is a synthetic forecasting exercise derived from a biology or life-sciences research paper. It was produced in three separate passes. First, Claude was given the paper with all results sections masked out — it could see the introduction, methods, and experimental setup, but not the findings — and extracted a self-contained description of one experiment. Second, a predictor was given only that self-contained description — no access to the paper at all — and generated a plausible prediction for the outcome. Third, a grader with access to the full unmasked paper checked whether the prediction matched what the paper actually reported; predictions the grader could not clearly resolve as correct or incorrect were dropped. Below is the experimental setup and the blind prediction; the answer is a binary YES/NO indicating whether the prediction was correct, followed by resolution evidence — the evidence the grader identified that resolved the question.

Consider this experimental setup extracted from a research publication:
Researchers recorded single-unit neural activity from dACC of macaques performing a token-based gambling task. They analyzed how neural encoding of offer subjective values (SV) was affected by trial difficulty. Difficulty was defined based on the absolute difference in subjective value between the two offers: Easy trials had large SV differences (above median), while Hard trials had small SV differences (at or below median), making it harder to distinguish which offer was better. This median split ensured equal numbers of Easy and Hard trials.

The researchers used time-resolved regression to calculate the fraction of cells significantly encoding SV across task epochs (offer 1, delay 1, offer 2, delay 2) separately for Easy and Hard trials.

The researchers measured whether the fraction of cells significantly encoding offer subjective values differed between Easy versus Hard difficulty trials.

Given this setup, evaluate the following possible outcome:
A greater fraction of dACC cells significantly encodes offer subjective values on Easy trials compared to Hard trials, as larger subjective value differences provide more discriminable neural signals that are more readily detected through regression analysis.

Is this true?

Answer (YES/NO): YES